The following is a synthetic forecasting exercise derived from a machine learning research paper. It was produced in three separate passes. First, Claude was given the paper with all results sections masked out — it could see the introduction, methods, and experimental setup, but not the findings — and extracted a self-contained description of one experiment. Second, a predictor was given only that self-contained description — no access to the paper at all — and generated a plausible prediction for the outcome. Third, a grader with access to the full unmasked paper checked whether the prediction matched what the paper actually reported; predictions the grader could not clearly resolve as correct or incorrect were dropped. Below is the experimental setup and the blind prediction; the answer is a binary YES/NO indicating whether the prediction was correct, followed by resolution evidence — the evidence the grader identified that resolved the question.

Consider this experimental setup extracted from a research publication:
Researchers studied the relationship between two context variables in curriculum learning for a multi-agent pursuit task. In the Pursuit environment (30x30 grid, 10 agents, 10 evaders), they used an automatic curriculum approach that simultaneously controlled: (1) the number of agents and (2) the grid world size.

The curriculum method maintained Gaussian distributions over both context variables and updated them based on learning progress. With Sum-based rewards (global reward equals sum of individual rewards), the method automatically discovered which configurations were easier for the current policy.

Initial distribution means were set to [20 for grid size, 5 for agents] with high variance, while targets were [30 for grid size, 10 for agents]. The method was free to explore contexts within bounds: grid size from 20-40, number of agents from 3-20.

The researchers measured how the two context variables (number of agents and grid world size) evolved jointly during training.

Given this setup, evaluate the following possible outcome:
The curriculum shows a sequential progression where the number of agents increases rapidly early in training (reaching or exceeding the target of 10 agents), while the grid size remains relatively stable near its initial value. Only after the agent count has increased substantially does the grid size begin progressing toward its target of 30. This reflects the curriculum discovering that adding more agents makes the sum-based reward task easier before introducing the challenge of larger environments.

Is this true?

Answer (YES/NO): NO